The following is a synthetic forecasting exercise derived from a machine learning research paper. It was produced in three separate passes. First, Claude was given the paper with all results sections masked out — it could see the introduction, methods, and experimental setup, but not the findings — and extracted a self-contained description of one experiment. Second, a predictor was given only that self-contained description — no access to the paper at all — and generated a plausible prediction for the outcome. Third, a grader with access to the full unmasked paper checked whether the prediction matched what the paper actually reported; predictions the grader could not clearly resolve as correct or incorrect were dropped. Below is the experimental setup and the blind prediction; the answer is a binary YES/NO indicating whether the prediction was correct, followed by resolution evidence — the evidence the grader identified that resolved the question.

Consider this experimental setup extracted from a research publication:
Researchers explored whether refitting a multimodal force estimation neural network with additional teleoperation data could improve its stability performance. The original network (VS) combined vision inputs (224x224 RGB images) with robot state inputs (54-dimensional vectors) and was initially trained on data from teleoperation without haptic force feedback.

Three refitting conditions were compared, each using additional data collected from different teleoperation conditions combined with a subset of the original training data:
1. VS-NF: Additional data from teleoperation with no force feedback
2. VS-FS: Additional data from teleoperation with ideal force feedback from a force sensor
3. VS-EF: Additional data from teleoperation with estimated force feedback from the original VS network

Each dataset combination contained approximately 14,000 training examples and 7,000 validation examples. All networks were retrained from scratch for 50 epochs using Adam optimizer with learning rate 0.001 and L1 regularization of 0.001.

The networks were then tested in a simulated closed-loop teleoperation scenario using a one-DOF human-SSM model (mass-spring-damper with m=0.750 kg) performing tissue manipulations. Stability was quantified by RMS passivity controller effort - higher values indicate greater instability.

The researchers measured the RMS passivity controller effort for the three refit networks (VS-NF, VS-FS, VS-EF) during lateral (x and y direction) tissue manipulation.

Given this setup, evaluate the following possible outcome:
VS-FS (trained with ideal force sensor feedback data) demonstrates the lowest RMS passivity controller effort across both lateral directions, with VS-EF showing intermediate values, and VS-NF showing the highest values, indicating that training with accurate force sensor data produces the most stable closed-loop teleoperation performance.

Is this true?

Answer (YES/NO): NO